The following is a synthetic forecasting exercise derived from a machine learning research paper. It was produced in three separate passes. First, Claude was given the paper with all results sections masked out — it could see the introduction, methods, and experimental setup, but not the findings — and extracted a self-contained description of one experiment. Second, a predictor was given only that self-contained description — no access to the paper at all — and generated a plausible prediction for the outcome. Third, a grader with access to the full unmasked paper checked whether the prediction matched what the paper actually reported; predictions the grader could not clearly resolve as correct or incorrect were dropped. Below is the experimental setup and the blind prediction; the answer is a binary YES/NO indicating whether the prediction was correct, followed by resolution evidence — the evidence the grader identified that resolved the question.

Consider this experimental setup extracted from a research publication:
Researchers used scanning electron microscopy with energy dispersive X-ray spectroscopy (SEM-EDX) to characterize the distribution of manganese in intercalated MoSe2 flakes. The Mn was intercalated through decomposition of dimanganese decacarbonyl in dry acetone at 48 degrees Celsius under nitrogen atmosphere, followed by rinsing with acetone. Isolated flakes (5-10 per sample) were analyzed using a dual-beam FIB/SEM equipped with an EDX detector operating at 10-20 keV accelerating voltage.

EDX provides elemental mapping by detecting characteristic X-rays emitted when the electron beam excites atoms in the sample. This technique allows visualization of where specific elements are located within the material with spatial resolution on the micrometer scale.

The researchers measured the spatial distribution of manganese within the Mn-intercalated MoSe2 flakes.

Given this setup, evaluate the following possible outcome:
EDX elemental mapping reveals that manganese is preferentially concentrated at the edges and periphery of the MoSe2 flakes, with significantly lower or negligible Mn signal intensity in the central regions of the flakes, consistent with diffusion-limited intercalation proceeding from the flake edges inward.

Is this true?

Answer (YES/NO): NO